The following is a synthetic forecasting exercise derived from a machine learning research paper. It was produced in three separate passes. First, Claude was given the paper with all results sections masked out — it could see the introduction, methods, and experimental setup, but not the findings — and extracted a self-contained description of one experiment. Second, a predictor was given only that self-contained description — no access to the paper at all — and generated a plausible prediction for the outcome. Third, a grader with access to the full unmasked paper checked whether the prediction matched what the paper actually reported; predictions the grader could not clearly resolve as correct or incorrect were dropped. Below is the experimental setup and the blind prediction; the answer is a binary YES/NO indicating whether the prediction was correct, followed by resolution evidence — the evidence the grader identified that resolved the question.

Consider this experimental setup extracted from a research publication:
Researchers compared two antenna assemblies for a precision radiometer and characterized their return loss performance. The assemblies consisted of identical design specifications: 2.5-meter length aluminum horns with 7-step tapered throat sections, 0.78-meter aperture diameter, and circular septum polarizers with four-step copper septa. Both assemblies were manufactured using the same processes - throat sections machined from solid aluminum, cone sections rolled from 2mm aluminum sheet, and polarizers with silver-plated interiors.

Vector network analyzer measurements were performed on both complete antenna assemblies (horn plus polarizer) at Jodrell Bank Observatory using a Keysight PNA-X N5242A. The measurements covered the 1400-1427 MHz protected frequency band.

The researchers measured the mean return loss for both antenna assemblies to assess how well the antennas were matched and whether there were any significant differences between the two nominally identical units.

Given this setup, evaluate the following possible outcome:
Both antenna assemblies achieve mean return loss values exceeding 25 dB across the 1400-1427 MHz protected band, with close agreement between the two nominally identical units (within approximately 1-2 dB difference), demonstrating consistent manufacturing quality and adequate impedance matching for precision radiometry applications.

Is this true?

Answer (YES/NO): NO